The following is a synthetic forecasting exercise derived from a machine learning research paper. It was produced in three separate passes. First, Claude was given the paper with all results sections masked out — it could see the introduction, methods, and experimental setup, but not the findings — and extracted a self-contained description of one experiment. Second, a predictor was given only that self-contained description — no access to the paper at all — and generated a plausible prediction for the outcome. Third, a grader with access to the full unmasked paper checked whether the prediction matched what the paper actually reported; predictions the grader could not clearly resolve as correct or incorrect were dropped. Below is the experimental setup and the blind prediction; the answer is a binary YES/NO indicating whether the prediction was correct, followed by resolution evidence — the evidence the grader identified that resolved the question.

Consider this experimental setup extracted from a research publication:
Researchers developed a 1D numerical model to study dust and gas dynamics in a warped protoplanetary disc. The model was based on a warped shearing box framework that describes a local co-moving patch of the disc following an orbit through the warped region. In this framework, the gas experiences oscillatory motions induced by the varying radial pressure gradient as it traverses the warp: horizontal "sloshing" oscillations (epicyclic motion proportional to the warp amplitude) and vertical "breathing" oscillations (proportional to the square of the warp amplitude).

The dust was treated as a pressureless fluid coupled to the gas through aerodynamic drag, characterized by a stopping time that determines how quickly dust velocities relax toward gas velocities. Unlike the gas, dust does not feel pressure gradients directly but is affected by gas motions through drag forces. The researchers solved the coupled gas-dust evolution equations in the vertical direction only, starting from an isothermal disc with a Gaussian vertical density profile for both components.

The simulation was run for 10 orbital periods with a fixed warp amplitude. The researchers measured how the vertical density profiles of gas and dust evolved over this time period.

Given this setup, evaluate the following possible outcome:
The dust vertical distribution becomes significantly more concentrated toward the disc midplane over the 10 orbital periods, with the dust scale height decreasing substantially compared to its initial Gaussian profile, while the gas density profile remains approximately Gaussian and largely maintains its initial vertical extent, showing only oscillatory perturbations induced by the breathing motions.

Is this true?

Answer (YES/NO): YES